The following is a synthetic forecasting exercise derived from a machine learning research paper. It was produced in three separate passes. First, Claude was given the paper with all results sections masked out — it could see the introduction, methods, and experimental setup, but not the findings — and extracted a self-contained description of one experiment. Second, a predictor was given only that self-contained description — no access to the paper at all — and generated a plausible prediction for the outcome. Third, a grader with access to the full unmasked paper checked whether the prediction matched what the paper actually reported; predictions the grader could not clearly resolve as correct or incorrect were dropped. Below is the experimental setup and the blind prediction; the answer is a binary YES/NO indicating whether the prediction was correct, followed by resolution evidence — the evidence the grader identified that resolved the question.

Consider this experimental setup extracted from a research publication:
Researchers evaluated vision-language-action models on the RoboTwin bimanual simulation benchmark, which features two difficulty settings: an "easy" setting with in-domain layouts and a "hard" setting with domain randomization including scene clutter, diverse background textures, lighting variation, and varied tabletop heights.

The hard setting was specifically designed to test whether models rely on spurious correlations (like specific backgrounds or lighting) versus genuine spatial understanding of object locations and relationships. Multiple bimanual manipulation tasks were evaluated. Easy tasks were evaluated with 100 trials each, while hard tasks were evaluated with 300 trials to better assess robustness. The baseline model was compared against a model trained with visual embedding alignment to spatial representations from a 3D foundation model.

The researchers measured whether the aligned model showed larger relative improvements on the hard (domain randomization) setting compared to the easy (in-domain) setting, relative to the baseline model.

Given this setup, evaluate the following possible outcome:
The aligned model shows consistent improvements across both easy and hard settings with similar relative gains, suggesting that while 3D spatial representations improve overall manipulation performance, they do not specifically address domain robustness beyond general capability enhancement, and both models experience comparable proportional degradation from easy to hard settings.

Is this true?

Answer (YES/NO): NO